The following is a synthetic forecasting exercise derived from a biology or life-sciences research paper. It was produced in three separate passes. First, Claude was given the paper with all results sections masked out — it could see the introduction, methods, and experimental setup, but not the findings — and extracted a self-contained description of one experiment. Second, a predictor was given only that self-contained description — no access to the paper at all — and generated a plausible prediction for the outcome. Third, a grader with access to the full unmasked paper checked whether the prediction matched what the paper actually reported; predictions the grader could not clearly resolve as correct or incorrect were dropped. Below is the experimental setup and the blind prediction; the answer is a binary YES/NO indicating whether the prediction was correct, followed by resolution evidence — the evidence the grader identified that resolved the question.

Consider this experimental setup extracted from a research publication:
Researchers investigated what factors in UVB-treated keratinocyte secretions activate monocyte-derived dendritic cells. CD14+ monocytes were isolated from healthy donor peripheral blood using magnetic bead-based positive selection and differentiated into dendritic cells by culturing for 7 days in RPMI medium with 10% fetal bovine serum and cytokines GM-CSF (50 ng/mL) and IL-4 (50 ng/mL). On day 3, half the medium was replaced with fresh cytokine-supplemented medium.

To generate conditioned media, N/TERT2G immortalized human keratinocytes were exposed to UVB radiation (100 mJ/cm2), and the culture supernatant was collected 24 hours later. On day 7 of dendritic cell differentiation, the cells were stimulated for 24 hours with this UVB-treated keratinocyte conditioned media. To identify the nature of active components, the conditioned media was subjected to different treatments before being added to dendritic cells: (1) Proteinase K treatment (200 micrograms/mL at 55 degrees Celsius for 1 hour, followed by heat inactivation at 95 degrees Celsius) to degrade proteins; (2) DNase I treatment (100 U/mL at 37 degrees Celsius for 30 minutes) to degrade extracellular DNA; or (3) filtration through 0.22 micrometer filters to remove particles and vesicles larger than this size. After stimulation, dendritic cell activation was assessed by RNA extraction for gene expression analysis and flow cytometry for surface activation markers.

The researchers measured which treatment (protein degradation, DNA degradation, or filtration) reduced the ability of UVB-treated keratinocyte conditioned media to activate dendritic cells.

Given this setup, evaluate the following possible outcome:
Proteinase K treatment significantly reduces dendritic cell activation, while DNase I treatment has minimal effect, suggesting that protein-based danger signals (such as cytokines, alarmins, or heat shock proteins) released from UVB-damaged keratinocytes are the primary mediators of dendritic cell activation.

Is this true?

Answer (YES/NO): YES